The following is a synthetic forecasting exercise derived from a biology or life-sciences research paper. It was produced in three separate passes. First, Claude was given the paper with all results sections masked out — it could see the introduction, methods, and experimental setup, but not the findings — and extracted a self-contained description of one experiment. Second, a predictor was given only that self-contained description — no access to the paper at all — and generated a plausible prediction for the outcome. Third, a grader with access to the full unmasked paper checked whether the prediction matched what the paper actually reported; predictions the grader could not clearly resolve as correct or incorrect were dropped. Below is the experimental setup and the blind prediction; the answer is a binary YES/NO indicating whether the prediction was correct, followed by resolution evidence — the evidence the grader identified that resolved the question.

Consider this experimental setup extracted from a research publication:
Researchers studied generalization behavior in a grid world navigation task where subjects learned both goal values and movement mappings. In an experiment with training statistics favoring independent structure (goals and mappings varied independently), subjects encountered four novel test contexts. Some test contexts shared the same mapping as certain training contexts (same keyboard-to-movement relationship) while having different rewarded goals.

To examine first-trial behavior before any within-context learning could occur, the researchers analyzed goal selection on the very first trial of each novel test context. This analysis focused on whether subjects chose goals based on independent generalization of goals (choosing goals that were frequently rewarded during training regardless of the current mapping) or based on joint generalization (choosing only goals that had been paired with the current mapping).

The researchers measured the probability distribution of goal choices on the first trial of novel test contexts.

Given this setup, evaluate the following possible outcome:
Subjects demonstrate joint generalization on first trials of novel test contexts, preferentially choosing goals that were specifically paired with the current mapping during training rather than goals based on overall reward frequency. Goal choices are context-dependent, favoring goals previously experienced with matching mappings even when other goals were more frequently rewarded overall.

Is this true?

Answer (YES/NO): NO